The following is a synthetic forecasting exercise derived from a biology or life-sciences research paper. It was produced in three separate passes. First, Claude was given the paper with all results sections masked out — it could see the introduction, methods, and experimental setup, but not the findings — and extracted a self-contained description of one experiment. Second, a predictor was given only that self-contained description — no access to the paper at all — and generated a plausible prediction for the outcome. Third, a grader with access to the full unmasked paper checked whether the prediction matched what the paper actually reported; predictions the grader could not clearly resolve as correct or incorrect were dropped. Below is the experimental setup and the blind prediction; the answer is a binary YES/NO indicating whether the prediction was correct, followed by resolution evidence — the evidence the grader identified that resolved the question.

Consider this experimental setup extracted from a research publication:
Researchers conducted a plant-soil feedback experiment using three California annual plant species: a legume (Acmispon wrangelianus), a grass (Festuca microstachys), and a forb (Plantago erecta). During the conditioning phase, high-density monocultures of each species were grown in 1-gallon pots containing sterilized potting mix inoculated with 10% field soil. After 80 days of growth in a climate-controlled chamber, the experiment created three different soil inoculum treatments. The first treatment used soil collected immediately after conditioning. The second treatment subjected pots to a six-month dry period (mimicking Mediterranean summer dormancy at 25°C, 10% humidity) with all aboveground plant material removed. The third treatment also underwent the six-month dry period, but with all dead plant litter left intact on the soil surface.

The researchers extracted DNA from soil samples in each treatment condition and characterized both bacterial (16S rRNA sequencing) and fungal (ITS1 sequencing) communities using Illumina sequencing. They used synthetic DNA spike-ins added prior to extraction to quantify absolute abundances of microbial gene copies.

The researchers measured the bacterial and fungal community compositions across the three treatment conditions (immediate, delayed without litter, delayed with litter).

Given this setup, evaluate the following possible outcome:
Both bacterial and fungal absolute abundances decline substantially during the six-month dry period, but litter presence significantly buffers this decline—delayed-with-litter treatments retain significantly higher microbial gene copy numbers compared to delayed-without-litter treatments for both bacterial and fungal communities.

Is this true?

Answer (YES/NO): NO